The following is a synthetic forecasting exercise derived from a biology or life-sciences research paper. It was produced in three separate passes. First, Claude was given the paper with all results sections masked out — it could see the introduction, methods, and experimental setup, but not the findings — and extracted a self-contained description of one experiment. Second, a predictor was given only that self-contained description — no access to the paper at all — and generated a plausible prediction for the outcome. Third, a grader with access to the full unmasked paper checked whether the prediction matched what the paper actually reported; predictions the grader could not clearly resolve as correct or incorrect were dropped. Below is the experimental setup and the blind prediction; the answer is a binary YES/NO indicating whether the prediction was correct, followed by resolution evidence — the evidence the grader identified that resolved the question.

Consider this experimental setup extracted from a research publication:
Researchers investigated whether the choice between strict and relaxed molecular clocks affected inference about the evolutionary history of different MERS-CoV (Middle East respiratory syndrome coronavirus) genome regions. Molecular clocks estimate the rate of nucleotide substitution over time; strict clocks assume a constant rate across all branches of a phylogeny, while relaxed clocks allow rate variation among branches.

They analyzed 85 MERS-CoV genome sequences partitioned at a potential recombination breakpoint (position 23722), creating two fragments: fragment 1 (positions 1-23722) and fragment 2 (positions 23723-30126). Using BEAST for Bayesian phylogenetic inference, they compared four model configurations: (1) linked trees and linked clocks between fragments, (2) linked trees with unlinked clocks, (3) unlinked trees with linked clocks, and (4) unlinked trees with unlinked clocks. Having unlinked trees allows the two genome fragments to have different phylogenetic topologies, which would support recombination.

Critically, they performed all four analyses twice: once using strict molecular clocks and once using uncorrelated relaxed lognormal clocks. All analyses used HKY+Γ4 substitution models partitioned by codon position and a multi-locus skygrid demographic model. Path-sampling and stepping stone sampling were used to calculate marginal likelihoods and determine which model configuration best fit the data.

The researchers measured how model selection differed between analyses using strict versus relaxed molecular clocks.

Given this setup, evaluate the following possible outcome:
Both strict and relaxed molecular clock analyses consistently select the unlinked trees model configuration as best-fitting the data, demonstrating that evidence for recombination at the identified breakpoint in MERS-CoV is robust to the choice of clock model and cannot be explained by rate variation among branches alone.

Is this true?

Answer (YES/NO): NO